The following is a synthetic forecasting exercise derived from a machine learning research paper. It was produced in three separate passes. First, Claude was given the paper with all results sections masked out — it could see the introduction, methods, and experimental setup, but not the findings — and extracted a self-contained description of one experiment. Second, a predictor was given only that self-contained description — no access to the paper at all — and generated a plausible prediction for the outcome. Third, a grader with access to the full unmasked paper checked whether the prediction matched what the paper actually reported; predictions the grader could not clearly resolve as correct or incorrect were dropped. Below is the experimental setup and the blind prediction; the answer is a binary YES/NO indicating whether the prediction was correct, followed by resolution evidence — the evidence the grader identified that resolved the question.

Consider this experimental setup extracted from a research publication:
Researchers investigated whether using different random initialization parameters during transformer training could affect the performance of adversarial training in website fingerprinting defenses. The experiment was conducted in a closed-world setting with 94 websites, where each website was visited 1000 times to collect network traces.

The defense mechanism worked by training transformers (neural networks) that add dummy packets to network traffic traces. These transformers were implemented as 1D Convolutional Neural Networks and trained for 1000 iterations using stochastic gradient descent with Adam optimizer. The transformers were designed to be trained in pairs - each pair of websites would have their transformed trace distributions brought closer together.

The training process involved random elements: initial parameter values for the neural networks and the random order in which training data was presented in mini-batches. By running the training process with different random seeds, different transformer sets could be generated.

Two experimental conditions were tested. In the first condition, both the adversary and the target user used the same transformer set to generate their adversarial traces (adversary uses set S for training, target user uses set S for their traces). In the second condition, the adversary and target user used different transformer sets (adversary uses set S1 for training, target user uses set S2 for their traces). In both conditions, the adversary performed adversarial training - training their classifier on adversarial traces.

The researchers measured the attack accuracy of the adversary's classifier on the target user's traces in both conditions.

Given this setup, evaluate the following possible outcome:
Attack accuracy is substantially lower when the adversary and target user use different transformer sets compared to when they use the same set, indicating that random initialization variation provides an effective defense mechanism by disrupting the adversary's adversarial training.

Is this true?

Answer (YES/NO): YES